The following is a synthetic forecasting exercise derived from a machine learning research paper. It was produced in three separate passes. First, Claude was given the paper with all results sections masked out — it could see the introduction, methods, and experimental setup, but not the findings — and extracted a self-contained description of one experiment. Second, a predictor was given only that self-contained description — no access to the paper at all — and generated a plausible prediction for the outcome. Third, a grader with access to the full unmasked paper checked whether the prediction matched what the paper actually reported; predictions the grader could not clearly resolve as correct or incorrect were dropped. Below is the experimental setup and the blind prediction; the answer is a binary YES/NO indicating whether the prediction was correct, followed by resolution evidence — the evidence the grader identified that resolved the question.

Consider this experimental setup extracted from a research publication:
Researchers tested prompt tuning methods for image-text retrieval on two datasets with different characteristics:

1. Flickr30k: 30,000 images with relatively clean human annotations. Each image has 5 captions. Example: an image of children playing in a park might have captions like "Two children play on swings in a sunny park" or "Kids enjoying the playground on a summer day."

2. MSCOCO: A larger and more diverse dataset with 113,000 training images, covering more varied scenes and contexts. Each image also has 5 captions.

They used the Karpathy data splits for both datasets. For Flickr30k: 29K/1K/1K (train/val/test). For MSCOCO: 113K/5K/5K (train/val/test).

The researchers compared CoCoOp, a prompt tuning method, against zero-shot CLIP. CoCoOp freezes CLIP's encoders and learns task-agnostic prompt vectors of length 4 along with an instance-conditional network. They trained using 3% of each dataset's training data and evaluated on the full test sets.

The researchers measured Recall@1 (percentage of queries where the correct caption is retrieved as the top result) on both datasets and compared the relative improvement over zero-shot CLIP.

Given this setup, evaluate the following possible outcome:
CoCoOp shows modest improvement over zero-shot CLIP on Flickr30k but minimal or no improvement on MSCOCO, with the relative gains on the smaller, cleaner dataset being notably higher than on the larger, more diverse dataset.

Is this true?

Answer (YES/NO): NO